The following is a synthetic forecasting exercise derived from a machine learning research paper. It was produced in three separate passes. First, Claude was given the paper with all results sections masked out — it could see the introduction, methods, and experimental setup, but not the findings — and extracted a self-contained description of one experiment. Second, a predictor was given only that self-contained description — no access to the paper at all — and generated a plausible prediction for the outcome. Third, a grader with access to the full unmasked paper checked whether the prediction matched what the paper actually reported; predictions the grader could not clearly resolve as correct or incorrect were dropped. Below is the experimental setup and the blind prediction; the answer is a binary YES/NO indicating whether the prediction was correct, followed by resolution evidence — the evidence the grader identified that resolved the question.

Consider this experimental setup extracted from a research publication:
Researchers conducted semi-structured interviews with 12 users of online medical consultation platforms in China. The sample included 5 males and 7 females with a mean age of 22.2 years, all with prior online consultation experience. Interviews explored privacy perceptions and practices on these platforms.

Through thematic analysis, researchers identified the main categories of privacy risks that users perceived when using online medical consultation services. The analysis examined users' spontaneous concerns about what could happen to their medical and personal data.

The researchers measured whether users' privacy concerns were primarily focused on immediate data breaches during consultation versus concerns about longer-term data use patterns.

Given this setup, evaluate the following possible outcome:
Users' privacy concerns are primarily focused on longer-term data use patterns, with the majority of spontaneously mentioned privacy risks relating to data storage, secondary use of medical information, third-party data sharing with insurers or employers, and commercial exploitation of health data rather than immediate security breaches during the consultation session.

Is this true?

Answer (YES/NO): YES